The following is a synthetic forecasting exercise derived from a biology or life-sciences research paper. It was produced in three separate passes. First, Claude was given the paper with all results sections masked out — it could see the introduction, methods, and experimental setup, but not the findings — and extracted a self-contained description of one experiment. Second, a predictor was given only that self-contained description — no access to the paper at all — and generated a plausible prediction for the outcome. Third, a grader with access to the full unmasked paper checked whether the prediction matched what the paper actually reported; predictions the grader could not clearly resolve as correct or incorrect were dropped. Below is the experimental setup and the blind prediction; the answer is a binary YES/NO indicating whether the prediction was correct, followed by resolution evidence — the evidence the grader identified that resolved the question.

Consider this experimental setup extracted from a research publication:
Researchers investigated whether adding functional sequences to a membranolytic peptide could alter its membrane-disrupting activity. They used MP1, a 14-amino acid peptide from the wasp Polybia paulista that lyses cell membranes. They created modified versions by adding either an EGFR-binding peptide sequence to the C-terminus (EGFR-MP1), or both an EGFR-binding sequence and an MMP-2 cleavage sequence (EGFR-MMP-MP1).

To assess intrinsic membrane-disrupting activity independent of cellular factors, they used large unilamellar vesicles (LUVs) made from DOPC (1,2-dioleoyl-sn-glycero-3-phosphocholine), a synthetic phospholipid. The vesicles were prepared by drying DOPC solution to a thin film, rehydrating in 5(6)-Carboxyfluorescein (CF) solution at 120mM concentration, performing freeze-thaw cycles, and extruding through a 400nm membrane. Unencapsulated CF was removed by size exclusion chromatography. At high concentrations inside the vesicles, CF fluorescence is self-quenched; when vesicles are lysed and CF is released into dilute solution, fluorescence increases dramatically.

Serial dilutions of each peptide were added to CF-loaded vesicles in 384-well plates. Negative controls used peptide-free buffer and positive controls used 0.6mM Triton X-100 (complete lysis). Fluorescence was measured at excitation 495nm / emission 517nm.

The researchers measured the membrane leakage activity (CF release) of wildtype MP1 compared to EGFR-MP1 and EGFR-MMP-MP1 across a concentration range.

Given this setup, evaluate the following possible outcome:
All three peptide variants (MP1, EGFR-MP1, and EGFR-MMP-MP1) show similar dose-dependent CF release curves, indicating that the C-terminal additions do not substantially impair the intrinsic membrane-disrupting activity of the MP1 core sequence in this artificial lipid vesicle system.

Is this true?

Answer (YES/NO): NO